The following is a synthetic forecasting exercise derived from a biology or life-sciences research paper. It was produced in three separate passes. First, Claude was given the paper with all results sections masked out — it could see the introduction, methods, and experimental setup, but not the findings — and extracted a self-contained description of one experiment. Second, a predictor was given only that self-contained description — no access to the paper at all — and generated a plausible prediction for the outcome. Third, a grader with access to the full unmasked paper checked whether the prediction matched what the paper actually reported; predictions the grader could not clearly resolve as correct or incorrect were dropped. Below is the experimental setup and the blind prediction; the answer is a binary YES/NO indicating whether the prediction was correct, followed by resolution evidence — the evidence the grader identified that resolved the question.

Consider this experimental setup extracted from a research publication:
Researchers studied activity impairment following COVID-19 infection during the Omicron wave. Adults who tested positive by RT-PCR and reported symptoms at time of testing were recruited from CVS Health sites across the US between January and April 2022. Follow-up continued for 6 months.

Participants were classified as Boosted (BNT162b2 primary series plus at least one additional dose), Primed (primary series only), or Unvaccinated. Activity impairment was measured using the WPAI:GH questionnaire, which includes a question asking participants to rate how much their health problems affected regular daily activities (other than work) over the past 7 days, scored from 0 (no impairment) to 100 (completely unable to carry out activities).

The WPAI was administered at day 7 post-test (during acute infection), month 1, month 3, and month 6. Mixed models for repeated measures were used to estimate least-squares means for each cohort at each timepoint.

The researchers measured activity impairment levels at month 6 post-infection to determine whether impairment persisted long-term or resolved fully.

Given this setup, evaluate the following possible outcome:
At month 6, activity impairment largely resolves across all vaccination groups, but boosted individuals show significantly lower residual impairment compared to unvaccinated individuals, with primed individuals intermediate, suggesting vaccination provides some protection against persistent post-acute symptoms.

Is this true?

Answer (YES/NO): NO